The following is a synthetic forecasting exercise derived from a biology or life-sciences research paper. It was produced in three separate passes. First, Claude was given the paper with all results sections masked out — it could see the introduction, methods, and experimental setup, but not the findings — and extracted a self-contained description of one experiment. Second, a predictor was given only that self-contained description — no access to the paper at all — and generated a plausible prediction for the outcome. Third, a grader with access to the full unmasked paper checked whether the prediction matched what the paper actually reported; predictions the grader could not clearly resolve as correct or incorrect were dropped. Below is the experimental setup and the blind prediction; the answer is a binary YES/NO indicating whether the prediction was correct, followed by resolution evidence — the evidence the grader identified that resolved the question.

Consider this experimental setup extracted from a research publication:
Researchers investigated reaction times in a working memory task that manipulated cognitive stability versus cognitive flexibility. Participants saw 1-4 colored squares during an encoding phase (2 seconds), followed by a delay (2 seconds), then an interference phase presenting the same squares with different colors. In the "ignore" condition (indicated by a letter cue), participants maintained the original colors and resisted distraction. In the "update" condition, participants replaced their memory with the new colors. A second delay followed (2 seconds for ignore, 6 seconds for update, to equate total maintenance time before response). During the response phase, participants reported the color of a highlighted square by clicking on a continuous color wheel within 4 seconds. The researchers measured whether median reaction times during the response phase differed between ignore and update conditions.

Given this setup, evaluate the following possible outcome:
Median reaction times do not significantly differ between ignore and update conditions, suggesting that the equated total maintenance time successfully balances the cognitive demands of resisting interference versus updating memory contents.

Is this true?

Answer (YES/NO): NO